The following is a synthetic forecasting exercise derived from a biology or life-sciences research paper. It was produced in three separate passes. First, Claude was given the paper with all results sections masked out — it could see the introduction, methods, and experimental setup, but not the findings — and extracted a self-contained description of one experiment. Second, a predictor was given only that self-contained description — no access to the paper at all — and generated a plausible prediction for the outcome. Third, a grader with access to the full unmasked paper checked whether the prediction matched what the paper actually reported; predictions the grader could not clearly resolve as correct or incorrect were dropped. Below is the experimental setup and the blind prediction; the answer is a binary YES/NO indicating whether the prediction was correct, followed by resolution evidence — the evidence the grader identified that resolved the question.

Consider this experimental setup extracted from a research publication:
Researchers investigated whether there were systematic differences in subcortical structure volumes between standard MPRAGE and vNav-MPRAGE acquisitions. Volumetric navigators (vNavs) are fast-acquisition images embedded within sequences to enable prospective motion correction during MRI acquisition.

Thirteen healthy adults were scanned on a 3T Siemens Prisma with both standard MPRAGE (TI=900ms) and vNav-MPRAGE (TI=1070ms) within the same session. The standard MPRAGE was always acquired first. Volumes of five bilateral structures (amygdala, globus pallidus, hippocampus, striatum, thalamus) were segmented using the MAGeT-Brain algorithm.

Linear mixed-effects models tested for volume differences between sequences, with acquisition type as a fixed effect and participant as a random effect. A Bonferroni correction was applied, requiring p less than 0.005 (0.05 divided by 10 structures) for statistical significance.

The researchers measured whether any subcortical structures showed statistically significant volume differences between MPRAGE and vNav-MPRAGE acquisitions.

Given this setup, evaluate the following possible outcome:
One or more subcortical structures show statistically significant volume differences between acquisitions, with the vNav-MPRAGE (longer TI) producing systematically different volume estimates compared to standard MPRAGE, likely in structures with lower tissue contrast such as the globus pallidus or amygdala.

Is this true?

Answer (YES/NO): NO